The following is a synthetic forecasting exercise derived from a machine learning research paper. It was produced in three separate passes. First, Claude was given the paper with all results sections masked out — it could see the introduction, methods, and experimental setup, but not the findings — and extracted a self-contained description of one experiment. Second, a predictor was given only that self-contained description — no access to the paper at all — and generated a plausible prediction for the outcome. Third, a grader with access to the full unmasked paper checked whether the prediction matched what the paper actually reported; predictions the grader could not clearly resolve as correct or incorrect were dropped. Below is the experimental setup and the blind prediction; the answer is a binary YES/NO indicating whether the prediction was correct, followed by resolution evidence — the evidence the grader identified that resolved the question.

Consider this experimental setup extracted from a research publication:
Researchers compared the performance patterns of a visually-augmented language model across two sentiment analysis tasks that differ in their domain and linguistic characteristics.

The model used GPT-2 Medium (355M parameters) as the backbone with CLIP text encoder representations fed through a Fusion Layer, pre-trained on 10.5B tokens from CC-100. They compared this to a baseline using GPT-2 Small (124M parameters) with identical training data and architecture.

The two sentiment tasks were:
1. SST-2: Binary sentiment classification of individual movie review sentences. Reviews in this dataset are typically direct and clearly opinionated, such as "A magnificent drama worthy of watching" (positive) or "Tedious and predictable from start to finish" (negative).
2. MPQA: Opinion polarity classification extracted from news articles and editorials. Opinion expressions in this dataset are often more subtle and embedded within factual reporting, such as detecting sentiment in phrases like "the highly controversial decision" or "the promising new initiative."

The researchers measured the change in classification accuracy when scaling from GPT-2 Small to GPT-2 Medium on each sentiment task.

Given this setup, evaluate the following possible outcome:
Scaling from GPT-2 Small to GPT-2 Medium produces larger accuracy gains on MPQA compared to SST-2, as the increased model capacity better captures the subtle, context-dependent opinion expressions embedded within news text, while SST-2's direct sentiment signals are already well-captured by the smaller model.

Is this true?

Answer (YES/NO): NO